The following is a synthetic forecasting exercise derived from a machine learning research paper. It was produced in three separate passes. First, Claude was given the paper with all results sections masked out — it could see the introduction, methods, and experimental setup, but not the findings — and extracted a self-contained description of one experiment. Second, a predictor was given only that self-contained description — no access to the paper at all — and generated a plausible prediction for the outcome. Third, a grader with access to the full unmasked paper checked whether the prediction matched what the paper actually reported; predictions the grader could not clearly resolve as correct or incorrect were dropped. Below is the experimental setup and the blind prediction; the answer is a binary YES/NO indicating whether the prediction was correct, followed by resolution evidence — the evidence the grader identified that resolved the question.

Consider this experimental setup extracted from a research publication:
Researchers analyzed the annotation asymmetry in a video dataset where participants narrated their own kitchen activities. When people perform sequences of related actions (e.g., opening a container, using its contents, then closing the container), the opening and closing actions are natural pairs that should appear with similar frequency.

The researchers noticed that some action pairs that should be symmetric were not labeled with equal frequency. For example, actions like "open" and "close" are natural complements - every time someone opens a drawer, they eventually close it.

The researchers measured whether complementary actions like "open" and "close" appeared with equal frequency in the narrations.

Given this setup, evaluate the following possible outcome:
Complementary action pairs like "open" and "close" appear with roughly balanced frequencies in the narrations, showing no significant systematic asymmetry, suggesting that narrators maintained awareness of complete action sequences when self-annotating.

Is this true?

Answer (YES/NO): NO